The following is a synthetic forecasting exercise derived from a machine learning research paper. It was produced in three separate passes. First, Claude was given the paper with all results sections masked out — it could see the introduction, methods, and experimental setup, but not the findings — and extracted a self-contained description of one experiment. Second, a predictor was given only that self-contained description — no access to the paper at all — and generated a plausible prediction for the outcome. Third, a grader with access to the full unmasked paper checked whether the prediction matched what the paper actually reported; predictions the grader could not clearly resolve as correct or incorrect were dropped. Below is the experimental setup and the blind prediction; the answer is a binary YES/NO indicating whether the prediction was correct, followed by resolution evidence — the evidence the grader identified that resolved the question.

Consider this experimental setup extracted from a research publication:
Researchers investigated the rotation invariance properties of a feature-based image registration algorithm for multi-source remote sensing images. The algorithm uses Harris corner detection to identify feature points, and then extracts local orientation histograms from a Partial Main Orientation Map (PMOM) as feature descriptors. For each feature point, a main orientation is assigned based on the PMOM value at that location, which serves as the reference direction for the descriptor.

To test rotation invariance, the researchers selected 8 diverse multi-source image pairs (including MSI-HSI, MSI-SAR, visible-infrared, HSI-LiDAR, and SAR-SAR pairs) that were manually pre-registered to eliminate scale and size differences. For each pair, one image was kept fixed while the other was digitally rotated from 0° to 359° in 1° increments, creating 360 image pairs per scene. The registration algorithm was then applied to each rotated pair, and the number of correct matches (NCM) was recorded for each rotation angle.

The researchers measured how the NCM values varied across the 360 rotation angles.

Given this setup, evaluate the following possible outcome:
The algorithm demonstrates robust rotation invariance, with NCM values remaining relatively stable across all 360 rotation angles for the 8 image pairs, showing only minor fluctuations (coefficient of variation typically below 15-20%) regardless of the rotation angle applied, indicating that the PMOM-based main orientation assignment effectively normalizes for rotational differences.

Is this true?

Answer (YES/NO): NO